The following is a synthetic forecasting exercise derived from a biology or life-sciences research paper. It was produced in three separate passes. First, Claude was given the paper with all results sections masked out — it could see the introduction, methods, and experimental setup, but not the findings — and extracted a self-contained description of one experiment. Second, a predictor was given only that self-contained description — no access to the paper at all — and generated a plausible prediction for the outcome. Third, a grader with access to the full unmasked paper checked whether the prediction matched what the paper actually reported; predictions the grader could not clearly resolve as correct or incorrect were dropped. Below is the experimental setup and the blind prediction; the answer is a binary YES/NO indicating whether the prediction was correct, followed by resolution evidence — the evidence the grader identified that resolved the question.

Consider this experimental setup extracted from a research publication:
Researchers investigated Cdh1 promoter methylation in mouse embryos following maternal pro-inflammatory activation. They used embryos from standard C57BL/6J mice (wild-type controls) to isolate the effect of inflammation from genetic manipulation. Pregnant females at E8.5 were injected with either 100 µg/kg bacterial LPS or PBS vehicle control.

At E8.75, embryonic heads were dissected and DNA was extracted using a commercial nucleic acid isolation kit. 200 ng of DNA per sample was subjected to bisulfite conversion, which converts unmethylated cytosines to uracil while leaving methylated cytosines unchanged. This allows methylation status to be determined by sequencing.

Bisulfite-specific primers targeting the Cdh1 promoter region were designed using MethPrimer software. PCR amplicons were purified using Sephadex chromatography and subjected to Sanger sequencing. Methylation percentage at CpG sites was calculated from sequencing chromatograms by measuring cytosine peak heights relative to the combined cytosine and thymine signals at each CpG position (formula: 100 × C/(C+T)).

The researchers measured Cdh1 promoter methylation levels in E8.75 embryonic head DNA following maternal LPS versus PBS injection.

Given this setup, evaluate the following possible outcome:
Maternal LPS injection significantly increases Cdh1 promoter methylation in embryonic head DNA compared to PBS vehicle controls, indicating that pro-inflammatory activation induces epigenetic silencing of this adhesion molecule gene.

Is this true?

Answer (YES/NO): NO